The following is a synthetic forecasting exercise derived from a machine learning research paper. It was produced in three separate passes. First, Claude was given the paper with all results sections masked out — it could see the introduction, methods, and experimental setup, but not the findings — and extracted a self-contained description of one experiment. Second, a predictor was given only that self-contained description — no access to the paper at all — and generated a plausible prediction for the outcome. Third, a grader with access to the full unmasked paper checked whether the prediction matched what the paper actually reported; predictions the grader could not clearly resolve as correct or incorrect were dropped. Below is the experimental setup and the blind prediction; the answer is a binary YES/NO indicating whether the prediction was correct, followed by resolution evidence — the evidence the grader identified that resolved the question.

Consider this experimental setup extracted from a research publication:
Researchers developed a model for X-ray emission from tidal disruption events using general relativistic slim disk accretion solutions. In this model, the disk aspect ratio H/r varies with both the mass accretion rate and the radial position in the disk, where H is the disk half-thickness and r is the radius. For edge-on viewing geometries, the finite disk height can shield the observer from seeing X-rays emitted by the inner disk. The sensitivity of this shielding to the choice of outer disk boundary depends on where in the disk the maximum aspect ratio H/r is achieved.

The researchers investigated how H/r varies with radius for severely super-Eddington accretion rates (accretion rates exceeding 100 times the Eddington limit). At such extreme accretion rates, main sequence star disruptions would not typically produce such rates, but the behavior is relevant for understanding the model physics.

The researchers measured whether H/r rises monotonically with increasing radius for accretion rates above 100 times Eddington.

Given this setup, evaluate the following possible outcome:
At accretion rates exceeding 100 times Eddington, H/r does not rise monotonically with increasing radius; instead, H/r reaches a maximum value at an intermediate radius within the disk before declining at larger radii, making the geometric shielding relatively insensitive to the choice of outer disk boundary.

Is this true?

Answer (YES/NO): NO